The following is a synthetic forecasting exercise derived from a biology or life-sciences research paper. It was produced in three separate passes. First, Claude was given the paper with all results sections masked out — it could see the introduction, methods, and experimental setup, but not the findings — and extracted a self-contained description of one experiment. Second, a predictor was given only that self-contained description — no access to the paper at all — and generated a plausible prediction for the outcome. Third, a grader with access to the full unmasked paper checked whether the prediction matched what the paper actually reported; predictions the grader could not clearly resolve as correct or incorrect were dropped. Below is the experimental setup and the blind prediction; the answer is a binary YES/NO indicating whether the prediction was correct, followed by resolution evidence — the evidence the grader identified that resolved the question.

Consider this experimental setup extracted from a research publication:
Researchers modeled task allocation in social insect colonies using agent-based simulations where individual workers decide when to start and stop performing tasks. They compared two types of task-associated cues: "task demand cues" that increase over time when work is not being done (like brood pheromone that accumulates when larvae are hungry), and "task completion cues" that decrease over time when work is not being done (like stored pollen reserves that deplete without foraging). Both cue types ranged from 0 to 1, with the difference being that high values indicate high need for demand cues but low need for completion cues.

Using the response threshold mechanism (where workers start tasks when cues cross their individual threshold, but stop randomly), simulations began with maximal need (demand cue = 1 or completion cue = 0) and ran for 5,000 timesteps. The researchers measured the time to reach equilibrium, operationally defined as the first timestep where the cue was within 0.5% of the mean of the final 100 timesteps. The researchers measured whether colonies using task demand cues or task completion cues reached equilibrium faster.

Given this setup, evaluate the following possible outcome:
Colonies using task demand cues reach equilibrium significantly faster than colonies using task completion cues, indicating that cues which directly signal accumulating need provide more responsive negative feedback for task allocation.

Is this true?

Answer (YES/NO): YES